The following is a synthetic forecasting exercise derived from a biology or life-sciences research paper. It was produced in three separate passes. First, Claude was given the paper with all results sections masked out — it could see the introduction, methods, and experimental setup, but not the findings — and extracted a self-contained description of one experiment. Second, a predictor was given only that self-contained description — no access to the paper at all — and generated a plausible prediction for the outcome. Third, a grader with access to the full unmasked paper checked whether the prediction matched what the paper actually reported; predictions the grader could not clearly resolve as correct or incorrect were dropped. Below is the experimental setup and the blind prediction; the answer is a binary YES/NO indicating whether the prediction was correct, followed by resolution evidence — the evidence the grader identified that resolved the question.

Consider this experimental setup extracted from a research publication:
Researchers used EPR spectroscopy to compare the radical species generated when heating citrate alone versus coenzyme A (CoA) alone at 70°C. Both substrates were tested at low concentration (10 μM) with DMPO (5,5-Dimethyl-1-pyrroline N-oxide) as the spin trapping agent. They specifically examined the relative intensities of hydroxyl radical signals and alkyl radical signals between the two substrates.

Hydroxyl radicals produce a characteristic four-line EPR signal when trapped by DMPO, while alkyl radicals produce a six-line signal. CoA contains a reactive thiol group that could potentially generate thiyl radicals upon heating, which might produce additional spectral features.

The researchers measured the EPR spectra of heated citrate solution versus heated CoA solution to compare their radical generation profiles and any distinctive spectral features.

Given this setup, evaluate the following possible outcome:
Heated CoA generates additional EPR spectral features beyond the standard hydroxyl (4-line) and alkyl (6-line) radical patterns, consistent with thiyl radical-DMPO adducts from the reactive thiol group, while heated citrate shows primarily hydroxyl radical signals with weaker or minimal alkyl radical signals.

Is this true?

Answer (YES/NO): NO